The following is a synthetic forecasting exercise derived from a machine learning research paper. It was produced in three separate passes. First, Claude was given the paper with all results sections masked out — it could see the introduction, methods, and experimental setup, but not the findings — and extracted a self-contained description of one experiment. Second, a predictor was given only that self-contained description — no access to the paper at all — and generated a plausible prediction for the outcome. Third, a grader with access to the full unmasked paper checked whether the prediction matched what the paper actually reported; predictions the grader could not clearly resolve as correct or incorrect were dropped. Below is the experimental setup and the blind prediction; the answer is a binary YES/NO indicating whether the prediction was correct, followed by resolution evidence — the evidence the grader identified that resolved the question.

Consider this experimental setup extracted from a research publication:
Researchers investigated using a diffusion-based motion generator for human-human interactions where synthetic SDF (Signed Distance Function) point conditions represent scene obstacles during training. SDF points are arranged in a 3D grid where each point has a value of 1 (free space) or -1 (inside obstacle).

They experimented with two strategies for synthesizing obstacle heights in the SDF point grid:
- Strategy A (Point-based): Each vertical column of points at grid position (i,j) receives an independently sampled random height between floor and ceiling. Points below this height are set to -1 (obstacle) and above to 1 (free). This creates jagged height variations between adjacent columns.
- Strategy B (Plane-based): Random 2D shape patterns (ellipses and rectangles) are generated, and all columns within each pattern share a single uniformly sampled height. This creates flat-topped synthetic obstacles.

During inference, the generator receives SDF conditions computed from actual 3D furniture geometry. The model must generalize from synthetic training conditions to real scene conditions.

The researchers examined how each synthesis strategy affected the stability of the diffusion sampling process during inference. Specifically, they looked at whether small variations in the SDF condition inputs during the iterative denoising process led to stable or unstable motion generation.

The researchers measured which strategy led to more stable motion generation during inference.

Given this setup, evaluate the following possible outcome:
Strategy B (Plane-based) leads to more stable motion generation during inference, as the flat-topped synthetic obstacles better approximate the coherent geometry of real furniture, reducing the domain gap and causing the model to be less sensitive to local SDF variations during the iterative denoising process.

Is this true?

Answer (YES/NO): YES